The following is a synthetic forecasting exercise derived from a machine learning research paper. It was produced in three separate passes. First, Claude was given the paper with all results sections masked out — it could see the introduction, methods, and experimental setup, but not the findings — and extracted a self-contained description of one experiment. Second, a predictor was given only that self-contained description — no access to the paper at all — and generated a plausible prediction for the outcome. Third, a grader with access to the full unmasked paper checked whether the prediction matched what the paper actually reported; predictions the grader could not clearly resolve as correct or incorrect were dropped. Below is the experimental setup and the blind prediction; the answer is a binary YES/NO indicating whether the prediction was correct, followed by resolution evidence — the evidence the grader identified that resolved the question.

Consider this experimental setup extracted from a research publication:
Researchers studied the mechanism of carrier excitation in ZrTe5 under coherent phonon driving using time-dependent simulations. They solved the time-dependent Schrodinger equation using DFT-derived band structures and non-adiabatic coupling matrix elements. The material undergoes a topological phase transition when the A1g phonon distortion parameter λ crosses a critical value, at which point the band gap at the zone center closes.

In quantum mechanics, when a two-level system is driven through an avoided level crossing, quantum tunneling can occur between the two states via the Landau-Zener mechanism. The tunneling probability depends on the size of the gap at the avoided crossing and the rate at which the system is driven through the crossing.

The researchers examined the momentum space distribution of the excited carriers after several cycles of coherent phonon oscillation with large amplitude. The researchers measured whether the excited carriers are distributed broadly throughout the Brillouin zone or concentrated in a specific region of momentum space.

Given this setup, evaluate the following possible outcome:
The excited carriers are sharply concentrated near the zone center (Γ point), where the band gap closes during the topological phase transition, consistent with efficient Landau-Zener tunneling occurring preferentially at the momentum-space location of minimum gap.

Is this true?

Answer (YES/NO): YES